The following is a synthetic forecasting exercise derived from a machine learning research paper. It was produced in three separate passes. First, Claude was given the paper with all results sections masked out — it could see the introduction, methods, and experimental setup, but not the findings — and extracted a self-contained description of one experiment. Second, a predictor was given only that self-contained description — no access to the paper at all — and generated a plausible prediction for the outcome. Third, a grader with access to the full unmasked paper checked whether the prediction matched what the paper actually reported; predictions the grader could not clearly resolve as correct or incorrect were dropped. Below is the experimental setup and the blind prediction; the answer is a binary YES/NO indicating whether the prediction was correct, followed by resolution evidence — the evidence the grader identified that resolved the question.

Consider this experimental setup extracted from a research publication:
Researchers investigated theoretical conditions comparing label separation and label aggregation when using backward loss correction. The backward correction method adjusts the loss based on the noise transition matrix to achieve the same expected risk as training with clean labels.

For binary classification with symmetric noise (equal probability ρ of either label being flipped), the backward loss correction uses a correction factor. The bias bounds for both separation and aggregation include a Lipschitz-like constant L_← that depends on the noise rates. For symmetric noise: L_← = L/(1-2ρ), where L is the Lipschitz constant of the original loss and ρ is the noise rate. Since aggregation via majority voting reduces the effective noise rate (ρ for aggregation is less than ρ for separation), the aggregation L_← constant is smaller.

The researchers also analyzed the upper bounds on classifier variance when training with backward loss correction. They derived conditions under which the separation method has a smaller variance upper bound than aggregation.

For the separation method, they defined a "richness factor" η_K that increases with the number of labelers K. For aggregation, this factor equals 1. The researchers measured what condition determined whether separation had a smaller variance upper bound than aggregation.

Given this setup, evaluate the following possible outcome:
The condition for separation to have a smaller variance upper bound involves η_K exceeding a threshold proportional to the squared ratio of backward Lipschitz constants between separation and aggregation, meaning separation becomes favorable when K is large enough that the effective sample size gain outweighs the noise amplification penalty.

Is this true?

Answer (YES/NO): YES